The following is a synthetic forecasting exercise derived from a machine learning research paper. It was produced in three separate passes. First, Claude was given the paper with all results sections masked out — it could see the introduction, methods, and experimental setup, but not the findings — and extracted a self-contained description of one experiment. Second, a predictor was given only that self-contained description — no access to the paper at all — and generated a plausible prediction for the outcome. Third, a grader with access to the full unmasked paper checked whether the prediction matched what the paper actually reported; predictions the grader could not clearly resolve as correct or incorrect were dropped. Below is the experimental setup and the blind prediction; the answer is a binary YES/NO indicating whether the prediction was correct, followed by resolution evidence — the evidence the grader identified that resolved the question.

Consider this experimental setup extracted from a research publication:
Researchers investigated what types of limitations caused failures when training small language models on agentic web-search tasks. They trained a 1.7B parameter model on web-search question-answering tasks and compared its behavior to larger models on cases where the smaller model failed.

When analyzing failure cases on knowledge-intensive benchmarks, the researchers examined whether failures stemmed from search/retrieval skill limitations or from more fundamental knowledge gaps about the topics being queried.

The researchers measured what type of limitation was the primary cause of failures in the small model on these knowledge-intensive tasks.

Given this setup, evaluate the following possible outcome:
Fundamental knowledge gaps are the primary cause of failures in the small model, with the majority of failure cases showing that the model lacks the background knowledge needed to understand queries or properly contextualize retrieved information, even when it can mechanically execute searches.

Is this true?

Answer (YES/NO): YES